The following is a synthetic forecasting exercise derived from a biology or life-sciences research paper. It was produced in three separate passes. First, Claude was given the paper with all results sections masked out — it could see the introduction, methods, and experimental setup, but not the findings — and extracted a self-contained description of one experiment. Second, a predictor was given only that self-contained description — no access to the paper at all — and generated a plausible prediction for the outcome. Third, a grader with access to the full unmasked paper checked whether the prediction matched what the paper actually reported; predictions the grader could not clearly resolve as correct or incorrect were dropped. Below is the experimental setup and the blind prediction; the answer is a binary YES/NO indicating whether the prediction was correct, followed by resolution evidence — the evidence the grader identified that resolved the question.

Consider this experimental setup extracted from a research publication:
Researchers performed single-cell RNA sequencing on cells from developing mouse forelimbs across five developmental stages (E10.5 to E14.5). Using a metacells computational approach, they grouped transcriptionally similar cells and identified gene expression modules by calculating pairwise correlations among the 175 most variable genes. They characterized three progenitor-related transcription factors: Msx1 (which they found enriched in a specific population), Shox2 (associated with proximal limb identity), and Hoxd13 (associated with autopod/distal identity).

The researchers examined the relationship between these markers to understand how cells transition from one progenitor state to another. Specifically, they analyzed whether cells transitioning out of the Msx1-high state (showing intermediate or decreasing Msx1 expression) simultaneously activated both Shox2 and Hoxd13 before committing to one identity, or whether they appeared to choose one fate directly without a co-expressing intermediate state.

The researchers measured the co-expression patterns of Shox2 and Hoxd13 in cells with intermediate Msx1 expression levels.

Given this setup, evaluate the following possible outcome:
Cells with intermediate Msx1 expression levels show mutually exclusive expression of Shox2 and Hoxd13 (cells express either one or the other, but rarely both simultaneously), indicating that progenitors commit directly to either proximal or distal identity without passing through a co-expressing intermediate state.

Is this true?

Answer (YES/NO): YES